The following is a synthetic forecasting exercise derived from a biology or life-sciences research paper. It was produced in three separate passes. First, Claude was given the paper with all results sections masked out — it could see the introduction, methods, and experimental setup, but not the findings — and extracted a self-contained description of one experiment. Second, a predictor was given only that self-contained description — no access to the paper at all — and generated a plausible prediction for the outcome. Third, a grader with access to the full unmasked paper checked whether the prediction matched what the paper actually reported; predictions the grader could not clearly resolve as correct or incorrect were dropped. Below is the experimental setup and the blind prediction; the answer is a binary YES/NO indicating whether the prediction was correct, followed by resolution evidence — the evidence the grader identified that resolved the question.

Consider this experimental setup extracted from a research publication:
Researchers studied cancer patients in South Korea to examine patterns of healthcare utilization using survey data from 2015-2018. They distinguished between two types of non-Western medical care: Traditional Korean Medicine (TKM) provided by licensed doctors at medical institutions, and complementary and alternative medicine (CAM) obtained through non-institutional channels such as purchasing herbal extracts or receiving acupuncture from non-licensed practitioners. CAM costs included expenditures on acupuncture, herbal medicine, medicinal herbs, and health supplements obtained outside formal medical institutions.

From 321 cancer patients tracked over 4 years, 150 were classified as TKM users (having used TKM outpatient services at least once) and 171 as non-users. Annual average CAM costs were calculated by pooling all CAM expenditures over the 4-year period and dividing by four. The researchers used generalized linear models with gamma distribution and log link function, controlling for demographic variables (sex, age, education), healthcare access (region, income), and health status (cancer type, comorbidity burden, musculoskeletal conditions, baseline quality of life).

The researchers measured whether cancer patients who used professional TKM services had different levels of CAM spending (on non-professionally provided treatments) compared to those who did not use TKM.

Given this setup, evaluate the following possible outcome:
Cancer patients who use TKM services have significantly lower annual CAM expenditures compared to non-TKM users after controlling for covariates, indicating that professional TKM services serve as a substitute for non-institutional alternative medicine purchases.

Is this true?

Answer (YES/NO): NO